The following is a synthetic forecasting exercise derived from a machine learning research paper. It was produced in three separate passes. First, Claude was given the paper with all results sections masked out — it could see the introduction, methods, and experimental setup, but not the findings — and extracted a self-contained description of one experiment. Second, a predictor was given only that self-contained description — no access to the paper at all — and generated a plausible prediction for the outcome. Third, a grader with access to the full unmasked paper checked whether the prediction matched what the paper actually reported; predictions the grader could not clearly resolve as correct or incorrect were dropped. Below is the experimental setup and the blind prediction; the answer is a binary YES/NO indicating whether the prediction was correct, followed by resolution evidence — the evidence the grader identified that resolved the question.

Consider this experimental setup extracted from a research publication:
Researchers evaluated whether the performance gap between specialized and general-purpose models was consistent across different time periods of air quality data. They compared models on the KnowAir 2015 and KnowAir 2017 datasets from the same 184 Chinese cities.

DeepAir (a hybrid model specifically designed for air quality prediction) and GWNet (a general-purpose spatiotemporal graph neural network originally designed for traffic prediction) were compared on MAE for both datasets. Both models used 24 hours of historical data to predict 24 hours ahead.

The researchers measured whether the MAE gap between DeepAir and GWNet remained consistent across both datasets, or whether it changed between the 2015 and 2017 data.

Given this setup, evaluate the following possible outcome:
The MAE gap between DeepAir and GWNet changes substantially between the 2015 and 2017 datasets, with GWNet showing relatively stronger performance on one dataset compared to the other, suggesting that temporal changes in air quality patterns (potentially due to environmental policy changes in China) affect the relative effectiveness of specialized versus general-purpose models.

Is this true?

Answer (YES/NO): YES